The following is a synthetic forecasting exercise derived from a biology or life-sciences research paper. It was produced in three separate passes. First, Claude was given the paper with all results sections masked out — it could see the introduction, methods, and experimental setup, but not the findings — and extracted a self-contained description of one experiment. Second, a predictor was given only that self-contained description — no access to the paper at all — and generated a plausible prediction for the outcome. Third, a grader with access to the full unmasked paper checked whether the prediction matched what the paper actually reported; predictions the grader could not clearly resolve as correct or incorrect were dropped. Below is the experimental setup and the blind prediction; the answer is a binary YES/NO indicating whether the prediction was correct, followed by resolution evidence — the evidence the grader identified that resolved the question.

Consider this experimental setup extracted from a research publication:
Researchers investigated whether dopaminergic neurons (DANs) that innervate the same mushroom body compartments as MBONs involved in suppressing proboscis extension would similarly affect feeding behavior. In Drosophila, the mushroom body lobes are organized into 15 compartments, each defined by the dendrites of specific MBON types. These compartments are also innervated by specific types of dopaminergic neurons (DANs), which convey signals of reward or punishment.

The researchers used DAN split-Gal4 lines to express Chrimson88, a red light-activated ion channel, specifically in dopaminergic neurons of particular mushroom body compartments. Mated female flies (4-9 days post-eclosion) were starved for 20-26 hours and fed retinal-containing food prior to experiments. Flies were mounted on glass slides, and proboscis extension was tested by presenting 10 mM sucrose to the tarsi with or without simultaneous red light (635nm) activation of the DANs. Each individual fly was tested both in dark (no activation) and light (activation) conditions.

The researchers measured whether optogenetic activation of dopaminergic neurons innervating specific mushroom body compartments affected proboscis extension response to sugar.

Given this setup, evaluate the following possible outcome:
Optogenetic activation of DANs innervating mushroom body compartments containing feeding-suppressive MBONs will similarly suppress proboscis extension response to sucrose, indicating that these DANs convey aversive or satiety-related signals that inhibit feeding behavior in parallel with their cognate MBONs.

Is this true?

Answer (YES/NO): NO